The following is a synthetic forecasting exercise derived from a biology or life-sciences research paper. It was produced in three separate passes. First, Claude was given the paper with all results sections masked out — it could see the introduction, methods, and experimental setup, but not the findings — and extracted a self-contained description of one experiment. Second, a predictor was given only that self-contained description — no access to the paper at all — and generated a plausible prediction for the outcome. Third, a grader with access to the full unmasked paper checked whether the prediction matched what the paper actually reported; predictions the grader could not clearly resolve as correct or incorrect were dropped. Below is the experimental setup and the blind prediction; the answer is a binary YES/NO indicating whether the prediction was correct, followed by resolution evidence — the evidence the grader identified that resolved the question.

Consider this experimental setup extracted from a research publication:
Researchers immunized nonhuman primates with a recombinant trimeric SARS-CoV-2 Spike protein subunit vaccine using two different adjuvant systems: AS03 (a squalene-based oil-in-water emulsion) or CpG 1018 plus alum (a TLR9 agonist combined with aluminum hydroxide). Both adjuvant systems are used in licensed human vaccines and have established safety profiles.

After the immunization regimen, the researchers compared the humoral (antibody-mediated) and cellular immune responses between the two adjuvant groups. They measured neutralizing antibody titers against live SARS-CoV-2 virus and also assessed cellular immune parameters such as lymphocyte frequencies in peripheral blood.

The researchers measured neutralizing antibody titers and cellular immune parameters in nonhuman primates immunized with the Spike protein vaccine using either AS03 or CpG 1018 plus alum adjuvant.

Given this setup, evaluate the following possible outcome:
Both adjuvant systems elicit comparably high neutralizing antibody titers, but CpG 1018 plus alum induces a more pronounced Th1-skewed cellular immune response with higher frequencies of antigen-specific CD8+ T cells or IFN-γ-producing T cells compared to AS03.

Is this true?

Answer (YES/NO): NO